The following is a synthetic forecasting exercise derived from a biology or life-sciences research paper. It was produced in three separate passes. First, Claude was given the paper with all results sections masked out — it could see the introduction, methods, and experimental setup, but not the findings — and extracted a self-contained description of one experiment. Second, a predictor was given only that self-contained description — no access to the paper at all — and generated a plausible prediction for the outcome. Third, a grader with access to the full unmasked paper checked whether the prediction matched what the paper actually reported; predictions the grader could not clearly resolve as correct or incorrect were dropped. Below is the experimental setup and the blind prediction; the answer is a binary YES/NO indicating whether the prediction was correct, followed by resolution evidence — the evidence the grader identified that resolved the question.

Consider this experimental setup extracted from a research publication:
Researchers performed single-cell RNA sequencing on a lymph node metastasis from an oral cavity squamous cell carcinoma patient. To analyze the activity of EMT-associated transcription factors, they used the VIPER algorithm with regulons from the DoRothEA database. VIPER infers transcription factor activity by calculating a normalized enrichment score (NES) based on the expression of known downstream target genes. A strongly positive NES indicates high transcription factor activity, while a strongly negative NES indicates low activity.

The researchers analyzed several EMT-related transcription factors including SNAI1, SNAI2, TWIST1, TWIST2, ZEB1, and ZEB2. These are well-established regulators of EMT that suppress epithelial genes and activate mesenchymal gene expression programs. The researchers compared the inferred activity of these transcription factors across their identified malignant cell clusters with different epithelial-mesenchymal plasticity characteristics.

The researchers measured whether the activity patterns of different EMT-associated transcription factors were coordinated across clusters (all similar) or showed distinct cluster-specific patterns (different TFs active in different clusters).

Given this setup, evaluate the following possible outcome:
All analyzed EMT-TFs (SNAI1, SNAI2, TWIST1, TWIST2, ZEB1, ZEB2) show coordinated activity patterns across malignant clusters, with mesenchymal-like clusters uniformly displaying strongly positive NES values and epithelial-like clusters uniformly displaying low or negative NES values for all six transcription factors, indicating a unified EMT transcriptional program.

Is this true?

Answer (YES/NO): NO